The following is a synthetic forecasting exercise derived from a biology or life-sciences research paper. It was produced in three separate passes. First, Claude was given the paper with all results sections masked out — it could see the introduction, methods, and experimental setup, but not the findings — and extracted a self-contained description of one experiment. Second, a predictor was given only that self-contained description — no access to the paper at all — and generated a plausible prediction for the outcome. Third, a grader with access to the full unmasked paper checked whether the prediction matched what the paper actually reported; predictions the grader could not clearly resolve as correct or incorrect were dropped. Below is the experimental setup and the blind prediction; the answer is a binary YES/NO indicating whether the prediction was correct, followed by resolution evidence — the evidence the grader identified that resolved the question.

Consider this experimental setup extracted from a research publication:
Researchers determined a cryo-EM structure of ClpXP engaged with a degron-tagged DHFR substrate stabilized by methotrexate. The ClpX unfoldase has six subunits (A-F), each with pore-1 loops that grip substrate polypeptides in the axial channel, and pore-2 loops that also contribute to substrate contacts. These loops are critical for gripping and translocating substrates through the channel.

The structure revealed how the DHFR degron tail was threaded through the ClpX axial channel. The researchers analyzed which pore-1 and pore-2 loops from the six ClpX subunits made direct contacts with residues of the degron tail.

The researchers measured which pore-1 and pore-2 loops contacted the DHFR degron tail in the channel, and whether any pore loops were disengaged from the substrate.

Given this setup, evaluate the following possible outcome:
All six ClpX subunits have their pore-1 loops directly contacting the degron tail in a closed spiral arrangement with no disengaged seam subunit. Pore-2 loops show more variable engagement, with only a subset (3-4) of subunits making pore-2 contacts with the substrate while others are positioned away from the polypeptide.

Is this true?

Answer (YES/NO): NO